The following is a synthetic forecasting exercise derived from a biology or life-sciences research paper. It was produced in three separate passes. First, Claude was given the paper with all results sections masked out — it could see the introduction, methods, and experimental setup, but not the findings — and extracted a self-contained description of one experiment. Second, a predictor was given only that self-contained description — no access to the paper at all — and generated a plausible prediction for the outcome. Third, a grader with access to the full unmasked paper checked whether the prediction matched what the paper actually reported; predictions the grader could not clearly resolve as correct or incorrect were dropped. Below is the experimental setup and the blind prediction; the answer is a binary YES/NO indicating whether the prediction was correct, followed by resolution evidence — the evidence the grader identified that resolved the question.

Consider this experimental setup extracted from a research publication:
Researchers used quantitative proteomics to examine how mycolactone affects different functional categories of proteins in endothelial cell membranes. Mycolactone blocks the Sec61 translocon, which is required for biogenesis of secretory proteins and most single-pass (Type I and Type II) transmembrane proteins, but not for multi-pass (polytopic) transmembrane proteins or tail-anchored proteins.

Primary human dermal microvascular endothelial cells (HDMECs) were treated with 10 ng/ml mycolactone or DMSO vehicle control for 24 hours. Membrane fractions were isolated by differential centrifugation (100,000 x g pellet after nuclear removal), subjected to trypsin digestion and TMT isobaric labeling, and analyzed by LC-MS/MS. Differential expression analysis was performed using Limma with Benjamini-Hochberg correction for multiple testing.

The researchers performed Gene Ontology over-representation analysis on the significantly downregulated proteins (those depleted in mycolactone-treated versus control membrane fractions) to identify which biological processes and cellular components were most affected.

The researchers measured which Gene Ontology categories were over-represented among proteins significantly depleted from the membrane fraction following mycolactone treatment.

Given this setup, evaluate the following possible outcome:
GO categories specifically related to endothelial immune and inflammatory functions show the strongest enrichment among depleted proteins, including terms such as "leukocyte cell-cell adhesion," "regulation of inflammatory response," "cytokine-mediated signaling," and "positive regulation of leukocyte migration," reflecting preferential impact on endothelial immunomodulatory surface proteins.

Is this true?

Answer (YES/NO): NO